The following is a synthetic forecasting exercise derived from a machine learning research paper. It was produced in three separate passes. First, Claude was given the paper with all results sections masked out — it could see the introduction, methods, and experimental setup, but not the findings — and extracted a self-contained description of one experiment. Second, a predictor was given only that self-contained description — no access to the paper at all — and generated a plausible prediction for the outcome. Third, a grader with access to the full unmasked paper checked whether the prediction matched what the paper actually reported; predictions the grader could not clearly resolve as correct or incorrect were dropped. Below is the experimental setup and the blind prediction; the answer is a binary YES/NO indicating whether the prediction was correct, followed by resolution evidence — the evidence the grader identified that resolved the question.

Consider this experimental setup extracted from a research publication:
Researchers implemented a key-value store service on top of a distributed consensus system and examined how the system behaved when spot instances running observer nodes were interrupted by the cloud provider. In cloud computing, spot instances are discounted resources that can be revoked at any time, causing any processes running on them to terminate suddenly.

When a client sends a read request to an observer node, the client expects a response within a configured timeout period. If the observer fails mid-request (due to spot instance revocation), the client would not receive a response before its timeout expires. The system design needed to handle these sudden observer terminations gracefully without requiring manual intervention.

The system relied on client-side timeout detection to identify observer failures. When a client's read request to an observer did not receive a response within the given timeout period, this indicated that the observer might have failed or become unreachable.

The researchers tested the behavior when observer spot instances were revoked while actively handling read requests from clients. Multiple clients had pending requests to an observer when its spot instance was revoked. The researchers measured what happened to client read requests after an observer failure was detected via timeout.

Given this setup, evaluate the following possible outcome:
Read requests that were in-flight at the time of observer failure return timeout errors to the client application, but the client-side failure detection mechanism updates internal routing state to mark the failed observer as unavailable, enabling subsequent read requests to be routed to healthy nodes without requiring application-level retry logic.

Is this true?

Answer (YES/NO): NO